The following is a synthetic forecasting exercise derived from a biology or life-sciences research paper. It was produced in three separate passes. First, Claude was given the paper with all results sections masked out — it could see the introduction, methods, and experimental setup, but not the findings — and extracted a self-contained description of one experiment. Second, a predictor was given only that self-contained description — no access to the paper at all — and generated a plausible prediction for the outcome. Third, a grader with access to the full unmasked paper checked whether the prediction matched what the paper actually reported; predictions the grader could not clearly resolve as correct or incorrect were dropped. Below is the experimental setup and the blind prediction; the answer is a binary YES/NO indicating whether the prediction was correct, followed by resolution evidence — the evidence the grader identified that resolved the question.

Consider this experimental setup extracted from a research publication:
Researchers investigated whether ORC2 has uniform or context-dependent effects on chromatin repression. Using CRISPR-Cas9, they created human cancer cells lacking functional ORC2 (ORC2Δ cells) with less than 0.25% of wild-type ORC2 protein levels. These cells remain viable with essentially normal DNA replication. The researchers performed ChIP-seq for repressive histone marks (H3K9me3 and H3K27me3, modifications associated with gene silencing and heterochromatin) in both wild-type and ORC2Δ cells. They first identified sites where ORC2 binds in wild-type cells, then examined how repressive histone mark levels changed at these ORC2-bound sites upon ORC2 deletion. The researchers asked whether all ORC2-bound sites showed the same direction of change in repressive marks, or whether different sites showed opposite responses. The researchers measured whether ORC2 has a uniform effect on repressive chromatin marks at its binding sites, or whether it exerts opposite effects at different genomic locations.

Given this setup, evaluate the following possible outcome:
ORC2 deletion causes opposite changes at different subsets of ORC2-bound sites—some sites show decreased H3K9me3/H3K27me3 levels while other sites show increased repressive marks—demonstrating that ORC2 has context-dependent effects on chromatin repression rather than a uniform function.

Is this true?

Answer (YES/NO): YES